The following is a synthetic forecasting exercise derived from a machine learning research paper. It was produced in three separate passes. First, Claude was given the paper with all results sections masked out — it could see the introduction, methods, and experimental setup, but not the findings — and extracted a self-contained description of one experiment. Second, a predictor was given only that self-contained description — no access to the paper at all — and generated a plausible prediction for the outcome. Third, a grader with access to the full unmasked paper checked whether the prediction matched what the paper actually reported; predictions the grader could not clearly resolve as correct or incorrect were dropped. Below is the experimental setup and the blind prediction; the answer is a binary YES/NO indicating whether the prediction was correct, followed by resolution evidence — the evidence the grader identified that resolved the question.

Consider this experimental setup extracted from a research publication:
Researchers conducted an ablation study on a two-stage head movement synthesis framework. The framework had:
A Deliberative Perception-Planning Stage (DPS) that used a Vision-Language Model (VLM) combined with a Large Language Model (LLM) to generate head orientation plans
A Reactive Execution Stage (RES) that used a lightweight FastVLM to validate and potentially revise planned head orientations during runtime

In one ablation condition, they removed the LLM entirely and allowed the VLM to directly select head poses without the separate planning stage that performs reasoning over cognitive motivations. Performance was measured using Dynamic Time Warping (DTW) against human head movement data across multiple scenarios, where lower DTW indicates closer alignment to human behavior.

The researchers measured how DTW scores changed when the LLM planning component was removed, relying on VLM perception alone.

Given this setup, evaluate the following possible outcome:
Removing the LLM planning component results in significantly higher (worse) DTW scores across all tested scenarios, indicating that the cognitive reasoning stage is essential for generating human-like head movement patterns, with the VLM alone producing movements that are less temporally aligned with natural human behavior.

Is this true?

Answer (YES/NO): NO